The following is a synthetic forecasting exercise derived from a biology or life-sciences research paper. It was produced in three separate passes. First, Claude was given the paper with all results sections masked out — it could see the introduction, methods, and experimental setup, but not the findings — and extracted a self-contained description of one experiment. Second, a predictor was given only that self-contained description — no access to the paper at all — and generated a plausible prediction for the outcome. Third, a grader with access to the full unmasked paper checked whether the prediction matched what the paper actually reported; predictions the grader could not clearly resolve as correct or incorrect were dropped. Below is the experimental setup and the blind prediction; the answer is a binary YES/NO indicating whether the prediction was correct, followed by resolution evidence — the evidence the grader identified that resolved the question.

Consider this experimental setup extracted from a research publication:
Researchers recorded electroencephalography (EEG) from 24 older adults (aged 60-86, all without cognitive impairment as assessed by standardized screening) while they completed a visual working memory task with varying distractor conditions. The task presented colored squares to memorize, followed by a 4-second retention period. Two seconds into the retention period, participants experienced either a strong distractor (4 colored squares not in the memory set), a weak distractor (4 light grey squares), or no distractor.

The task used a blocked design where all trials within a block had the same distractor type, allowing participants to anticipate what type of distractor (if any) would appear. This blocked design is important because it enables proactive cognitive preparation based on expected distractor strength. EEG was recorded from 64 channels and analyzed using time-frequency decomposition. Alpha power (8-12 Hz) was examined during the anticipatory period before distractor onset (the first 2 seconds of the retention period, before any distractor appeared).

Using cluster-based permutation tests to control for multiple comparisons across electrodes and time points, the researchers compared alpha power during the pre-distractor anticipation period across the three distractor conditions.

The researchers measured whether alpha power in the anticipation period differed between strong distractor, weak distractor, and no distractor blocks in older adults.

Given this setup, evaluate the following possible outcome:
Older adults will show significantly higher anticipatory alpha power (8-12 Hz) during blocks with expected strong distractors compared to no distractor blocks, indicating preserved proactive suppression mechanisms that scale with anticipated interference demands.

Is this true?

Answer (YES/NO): NO